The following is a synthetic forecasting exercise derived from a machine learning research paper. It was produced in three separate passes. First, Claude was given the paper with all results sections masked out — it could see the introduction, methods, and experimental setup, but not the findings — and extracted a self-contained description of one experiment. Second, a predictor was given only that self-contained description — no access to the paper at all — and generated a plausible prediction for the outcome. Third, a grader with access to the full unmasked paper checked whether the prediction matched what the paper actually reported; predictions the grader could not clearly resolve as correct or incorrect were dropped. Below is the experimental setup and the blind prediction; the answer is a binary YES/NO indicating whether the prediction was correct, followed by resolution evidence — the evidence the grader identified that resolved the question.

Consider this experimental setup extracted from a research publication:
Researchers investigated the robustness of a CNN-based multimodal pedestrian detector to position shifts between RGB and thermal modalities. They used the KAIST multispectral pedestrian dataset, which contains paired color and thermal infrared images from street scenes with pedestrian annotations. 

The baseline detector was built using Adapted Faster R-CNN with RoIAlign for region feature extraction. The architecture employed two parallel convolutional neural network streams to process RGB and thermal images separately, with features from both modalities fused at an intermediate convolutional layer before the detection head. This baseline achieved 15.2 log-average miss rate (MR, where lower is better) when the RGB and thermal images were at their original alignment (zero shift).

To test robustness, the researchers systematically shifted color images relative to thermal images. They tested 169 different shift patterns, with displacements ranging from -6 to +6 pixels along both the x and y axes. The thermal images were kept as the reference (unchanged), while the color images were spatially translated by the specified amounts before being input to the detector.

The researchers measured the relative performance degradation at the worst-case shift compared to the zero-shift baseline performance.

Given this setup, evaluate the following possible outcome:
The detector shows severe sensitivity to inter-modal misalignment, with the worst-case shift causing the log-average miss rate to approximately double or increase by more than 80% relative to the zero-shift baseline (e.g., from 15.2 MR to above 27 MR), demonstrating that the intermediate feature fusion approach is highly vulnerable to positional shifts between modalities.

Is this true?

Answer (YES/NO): NO